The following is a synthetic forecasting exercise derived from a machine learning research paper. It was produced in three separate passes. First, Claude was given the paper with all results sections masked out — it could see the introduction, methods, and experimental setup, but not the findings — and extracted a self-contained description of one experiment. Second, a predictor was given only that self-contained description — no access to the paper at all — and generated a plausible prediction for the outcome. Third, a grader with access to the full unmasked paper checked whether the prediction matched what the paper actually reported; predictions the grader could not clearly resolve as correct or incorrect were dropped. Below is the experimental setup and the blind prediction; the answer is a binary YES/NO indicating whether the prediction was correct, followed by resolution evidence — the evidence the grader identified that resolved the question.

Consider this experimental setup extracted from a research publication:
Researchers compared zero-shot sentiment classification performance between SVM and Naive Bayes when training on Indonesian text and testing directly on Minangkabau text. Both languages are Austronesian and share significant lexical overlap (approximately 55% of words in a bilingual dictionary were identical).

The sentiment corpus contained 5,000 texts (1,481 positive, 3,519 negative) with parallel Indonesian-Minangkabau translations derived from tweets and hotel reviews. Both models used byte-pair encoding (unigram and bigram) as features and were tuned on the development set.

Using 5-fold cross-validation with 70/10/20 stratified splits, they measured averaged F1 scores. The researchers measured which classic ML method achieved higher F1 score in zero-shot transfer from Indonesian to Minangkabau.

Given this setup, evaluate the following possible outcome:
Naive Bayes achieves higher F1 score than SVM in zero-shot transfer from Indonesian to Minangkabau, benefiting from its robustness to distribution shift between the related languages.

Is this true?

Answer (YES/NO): YES